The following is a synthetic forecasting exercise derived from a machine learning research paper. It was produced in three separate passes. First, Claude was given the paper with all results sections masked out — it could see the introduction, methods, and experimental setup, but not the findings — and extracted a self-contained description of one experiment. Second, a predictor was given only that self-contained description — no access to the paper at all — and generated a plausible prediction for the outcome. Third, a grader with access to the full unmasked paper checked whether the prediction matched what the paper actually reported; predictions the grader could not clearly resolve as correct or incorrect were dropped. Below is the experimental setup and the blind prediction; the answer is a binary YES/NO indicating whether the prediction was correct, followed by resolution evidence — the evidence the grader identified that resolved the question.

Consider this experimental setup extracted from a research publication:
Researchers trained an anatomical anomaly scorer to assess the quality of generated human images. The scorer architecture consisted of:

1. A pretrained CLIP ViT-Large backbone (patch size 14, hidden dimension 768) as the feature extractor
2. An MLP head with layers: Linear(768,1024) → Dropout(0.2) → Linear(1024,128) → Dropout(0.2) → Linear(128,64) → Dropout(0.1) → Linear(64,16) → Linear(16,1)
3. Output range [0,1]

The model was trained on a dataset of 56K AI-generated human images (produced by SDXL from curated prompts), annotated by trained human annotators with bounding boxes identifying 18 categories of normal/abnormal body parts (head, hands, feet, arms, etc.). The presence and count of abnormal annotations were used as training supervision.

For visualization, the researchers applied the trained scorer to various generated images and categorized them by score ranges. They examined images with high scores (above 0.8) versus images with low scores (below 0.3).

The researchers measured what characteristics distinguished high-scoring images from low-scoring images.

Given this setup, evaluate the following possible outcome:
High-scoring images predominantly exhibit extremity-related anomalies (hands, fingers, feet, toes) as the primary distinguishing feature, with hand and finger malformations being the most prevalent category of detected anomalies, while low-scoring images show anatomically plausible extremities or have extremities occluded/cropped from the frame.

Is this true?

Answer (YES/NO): NO